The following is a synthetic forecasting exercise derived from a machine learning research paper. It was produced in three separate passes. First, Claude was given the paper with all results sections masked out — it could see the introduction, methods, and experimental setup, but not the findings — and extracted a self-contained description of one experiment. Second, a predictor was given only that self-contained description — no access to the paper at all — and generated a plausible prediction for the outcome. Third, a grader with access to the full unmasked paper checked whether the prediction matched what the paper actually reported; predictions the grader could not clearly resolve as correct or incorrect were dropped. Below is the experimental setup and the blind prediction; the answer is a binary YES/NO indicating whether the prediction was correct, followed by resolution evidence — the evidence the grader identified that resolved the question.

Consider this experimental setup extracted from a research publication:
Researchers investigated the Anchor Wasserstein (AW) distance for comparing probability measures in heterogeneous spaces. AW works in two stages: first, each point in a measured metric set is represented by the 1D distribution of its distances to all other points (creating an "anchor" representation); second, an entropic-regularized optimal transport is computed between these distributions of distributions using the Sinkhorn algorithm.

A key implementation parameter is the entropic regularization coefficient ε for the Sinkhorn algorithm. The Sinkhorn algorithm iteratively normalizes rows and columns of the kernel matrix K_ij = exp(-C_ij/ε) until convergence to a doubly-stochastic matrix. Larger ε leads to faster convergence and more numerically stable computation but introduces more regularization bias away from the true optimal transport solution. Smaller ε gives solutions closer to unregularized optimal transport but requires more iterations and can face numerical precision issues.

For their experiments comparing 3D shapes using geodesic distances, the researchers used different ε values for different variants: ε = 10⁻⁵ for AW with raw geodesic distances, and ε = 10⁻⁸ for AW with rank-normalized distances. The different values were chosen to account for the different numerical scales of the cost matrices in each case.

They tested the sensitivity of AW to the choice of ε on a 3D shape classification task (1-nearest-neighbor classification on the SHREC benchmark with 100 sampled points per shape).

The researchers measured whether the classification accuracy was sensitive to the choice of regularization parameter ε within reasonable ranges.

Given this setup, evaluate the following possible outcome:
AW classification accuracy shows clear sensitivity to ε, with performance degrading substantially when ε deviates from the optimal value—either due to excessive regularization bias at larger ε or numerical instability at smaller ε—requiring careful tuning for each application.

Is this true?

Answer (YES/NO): NO